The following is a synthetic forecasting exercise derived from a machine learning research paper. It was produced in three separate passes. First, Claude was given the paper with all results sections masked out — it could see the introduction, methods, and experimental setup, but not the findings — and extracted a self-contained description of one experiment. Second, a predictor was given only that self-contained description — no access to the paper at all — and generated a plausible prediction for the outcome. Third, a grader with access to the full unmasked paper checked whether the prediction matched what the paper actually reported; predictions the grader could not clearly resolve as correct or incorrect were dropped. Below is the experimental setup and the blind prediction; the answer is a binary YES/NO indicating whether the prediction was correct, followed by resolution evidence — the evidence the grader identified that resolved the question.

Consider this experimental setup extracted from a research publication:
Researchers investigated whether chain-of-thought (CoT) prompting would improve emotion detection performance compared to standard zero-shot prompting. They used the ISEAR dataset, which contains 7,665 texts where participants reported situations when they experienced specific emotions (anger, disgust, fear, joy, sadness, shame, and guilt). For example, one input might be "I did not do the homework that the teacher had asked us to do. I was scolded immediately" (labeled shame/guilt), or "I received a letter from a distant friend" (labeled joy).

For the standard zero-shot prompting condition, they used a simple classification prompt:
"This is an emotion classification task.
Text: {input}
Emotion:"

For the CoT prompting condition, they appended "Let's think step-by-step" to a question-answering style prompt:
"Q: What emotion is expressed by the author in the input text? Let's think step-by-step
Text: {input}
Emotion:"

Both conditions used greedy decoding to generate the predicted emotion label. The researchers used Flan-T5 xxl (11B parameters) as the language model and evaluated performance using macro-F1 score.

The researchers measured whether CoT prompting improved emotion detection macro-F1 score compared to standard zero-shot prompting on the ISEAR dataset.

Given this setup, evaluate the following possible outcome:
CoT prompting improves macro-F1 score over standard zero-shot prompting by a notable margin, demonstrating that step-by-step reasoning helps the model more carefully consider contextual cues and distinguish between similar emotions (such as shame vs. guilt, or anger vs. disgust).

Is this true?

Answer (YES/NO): NO